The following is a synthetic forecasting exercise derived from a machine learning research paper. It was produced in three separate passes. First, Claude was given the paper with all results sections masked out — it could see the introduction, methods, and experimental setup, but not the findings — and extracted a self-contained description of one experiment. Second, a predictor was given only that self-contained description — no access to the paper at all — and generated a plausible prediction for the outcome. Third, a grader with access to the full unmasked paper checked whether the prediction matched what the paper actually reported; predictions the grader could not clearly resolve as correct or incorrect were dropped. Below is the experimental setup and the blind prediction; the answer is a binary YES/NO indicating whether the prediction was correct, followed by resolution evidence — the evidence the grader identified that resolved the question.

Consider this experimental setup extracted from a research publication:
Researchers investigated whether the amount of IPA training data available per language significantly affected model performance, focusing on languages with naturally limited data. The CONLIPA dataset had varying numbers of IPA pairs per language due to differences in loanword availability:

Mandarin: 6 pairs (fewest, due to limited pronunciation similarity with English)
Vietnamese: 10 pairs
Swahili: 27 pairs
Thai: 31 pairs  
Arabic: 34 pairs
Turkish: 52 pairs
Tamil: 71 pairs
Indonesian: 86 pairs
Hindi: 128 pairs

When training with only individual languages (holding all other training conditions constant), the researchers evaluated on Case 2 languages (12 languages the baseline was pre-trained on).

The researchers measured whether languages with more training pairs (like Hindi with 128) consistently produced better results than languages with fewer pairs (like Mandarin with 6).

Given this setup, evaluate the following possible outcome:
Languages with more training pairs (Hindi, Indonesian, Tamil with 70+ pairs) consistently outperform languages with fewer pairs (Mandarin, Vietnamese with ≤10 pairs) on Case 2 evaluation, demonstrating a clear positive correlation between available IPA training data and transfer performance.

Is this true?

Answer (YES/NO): NO